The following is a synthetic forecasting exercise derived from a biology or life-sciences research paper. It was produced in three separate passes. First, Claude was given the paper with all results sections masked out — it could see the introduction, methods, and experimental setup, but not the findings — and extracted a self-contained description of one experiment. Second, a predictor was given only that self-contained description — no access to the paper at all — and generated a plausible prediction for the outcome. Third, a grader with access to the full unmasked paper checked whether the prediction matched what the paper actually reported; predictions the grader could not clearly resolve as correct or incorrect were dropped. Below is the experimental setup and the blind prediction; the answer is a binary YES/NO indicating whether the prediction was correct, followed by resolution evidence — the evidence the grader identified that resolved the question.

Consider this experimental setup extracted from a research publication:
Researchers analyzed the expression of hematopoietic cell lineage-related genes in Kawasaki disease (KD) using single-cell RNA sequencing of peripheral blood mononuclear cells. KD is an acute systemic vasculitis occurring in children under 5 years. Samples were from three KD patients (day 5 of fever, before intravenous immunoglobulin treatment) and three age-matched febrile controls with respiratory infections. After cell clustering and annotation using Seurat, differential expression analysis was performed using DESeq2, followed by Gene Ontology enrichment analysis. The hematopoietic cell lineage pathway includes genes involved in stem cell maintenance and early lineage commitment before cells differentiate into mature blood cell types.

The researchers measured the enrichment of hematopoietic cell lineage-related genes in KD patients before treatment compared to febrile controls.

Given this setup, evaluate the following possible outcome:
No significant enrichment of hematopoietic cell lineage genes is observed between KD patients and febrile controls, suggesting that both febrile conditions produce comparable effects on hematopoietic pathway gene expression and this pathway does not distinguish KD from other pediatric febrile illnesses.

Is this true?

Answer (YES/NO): NO